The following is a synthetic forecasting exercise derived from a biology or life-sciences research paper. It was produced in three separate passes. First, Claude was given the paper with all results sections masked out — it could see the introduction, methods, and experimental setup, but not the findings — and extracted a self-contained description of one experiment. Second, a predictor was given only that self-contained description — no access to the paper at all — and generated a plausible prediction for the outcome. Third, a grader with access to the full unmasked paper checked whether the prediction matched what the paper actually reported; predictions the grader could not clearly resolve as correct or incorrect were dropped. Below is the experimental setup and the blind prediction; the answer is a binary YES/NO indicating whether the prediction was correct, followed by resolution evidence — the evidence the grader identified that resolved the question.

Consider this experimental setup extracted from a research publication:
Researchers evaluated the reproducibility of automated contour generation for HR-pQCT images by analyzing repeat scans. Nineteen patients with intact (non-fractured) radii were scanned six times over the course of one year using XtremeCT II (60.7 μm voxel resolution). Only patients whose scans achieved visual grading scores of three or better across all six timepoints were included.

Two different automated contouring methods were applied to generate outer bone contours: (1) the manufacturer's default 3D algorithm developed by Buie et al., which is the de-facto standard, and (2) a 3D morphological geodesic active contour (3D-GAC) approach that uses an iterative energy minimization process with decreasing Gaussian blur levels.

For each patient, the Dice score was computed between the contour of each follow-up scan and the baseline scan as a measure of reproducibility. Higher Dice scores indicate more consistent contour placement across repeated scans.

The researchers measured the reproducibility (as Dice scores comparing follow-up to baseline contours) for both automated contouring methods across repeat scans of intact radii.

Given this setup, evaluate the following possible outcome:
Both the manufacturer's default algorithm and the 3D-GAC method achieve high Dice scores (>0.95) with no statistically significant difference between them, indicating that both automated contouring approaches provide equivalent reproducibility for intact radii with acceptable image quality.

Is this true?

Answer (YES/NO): YES